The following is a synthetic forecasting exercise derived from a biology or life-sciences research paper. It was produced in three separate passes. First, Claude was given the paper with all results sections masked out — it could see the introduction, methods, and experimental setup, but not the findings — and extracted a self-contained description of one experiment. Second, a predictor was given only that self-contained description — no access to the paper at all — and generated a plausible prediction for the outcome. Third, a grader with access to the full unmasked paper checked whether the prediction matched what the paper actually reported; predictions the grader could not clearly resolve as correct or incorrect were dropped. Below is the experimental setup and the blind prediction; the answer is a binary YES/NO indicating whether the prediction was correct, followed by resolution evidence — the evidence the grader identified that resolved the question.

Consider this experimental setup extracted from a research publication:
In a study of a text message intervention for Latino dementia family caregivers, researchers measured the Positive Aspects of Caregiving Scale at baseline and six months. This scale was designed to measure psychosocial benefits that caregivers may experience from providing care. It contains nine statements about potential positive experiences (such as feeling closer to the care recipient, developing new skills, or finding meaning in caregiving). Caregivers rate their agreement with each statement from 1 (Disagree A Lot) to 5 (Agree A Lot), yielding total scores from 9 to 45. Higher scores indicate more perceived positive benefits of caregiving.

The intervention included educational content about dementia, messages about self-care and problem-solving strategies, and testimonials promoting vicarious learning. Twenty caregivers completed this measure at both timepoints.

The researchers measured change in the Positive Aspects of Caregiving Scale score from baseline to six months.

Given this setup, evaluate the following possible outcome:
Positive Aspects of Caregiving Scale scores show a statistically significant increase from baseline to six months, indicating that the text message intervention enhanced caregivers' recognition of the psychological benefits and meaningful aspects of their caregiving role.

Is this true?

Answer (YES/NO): NO